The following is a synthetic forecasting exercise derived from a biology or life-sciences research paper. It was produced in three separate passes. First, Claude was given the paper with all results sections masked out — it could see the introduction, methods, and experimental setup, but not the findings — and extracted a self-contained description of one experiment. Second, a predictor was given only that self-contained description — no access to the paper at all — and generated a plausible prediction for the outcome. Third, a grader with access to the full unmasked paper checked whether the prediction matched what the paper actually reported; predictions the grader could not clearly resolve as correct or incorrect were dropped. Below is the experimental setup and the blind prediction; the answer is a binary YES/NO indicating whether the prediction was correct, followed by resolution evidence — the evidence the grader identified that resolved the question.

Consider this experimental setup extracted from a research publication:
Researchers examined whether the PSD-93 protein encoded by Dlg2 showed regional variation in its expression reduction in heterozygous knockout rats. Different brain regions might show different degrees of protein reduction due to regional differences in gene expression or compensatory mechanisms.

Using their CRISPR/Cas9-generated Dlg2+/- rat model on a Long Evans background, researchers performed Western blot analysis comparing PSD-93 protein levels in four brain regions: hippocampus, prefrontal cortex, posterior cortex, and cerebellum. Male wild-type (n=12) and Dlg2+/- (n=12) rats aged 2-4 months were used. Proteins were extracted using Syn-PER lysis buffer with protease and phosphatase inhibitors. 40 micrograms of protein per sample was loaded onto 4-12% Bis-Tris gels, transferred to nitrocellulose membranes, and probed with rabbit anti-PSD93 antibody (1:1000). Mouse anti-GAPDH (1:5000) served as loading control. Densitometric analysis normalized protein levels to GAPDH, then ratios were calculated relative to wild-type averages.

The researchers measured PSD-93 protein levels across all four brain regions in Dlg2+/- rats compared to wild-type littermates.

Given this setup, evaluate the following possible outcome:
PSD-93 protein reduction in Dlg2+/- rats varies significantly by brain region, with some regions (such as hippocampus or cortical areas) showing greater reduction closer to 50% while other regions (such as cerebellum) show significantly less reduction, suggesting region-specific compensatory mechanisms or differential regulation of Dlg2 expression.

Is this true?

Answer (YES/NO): YES